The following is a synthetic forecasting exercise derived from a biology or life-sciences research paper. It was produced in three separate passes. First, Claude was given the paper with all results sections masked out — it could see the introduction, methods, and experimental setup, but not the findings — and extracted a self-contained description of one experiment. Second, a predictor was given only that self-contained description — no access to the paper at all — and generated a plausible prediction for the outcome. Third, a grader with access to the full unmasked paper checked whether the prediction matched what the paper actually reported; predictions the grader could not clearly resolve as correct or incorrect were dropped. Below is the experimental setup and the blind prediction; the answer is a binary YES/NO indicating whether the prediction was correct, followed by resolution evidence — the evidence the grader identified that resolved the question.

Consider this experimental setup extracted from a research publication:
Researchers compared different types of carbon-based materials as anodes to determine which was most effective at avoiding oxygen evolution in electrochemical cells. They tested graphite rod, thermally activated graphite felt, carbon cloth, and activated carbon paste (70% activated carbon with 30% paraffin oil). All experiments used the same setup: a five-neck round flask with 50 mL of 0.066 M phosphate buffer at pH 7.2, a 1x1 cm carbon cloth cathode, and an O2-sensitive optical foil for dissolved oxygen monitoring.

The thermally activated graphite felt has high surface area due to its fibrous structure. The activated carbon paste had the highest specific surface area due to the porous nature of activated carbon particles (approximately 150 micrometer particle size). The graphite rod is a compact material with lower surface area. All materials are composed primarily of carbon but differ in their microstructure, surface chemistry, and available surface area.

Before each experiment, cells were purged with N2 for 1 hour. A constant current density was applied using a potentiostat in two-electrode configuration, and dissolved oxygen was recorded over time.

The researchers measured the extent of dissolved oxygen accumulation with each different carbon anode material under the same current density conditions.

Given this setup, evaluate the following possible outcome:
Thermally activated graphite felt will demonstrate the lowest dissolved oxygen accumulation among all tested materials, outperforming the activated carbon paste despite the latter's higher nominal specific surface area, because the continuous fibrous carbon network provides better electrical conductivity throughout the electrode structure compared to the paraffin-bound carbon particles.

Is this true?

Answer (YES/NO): NO